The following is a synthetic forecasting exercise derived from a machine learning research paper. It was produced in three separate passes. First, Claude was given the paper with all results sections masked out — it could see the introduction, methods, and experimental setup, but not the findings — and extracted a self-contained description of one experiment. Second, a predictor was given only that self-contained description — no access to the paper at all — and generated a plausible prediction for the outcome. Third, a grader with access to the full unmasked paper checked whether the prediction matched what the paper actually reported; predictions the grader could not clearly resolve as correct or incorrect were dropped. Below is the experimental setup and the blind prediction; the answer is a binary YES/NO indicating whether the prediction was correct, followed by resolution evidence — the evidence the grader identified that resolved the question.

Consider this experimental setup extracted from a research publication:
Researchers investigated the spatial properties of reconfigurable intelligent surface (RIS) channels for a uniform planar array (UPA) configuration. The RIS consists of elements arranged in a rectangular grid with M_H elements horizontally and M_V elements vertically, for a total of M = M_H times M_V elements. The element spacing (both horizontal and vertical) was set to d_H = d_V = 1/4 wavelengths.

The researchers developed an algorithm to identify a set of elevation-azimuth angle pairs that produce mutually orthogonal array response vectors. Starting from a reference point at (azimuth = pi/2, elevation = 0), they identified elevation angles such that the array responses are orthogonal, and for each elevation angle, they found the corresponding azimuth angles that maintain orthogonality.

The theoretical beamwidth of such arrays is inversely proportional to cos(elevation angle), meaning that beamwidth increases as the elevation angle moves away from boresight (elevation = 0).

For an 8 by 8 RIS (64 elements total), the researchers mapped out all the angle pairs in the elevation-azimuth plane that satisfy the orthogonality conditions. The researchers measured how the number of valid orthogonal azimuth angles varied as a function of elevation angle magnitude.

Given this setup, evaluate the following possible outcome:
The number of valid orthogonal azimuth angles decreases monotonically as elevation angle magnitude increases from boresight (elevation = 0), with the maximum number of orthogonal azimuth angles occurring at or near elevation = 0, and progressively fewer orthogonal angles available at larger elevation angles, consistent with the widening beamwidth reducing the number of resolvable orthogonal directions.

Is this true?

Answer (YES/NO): YES